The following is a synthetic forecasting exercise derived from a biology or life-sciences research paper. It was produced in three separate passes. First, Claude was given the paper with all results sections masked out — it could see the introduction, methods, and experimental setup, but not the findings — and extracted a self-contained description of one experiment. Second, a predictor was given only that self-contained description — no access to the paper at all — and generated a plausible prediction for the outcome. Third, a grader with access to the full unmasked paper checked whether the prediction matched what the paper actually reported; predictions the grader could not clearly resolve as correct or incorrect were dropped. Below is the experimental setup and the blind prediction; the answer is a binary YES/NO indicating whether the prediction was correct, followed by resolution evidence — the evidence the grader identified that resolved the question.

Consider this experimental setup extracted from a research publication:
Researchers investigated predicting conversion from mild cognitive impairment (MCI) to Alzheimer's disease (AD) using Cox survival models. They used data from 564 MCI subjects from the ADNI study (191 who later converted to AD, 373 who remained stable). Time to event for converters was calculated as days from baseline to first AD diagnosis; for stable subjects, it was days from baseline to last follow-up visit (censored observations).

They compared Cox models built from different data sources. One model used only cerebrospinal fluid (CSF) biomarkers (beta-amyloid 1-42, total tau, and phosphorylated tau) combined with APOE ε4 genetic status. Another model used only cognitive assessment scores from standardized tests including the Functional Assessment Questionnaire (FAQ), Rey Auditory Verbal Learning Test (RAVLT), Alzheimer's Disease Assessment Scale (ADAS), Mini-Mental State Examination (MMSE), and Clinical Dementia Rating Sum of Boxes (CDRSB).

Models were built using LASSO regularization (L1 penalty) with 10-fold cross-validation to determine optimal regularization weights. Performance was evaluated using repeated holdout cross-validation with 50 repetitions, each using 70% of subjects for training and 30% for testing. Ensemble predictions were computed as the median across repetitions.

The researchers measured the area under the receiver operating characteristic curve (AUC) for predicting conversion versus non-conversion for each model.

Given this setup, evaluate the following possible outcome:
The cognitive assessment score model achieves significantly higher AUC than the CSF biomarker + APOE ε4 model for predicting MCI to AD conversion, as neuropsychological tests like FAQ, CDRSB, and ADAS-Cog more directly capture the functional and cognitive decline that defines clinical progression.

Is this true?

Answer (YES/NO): YES